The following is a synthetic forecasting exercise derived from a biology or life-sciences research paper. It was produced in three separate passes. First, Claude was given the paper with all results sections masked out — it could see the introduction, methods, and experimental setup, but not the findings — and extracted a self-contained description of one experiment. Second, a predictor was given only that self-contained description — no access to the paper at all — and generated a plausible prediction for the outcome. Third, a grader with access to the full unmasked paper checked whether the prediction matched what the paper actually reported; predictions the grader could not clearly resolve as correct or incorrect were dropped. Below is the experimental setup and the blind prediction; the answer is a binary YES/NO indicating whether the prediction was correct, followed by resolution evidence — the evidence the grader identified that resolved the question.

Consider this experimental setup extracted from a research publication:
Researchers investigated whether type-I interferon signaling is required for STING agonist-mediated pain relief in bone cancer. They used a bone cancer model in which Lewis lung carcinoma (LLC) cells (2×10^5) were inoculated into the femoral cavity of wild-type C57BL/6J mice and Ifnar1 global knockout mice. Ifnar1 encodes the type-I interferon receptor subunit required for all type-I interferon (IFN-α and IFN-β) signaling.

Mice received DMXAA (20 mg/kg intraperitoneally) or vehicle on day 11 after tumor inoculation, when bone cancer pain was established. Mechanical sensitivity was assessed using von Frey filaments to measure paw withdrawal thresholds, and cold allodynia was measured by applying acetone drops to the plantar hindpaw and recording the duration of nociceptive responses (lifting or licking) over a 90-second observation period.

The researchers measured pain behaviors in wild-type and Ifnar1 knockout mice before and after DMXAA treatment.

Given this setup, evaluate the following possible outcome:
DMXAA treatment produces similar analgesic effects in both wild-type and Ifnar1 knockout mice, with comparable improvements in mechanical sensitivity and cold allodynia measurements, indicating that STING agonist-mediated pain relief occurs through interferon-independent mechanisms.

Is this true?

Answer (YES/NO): NO